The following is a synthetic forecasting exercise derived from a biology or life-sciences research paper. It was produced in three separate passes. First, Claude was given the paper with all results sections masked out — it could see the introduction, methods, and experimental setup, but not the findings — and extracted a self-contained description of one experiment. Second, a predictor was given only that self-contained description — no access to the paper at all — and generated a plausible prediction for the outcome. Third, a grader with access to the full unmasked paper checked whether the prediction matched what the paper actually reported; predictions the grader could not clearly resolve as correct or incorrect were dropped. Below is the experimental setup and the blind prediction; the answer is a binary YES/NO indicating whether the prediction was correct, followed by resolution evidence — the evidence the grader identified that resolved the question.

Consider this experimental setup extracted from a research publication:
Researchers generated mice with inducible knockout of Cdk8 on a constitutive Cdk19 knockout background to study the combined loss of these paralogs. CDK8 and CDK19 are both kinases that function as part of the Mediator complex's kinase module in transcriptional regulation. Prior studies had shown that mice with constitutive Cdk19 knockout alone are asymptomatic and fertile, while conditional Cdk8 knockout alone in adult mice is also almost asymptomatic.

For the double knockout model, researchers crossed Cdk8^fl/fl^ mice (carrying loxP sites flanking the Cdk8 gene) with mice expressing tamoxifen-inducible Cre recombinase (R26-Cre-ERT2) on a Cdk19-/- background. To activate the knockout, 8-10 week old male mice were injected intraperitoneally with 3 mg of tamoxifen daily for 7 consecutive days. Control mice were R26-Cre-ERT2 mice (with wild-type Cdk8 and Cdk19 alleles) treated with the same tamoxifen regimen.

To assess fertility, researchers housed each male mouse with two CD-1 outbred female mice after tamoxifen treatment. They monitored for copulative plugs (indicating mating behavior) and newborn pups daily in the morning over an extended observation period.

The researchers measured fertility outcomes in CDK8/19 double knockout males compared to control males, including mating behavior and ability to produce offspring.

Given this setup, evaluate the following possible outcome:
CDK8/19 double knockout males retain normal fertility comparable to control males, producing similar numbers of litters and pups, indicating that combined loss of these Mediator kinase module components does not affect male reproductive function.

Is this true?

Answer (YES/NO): NO